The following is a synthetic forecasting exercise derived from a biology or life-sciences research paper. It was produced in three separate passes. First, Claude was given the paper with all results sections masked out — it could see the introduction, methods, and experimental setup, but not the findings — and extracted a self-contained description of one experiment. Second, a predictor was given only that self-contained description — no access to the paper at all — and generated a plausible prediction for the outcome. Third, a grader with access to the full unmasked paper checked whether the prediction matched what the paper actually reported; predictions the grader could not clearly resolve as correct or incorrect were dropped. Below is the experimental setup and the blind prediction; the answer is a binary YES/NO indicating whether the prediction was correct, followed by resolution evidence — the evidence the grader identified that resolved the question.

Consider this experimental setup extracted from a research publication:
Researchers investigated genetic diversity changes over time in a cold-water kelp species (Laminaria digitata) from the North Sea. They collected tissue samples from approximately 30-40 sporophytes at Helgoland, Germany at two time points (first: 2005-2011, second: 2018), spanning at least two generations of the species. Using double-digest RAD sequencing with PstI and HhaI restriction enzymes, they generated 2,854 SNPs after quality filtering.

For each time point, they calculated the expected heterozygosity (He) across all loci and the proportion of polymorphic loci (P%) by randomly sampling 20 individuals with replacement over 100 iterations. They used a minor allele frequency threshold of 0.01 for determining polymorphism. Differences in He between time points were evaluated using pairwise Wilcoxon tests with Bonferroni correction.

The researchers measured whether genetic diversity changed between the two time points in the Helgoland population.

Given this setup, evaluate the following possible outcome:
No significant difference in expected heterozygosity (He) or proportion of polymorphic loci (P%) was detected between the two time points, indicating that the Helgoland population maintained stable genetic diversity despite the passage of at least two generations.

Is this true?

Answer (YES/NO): NO